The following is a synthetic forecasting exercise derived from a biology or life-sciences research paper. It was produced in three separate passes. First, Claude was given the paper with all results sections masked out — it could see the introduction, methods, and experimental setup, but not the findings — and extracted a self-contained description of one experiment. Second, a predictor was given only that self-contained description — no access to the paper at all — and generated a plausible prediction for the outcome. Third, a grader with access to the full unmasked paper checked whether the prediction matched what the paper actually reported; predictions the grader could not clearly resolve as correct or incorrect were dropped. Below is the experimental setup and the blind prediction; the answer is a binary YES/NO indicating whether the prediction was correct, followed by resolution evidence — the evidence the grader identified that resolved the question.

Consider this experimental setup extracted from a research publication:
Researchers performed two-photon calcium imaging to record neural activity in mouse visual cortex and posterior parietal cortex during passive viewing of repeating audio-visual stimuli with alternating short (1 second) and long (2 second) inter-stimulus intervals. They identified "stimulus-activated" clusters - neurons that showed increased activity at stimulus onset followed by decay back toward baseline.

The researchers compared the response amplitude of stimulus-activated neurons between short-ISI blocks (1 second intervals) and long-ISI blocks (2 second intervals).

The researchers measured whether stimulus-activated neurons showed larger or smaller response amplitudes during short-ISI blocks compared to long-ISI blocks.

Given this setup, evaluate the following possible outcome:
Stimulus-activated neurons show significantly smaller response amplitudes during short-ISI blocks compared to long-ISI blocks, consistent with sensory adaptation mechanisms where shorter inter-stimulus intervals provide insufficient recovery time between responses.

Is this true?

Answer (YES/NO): YES